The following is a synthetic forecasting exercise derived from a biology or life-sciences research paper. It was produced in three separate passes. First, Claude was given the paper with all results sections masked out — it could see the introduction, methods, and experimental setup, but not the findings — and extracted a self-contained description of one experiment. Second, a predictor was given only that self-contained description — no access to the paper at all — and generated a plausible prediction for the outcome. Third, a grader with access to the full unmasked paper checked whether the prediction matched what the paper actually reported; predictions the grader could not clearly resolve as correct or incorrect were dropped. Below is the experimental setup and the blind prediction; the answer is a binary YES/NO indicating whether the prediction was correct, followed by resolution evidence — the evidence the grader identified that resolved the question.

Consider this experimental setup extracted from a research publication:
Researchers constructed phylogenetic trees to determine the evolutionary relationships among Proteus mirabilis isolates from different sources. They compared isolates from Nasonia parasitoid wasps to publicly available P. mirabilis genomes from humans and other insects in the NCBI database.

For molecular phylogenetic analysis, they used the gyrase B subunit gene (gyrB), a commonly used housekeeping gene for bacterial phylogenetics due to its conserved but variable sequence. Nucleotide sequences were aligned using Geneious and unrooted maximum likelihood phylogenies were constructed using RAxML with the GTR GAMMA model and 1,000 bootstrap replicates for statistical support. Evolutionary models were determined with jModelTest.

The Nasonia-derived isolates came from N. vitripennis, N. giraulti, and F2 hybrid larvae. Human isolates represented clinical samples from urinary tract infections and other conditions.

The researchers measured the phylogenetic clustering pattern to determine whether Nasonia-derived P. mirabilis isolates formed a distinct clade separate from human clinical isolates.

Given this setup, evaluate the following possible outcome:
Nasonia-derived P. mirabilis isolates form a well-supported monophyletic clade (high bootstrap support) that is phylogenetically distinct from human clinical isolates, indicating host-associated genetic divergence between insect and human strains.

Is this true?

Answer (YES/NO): NO